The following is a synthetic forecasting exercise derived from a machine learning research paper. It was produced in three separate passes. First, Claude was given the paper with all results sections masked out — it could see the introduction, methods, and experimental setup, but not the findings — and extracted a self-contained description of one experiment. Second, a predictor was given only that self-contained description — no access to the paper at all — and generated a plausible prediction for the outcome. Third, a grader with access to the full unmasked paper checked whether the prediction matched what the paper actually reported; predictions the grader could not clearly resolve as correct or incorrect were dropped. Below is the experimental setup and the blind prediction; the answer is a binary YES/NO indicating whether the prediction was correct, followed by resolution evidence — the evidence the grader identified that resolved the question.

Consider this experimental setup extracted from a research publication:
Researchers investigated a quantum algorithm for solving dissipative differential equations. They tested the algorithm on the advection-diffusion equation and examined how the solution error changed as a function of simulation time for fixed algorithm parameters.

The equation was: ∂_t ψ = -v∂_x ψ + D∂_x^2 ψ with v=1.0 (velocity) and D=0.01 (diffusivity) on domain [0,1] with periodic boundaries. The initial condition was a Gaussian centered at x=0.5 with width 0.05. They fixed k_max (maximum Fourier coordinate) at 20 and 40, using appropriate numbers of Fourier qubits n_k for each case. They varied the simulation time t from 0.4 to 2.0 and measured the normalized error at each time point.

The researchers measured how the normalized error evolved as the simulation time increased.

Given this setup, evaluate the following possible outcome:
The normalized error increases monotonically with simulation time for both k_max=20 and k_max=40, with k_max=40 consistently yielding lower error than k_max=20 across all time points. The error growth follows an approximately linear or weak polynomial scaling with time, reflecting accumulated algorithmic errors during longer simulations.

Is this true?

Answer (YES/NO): NO